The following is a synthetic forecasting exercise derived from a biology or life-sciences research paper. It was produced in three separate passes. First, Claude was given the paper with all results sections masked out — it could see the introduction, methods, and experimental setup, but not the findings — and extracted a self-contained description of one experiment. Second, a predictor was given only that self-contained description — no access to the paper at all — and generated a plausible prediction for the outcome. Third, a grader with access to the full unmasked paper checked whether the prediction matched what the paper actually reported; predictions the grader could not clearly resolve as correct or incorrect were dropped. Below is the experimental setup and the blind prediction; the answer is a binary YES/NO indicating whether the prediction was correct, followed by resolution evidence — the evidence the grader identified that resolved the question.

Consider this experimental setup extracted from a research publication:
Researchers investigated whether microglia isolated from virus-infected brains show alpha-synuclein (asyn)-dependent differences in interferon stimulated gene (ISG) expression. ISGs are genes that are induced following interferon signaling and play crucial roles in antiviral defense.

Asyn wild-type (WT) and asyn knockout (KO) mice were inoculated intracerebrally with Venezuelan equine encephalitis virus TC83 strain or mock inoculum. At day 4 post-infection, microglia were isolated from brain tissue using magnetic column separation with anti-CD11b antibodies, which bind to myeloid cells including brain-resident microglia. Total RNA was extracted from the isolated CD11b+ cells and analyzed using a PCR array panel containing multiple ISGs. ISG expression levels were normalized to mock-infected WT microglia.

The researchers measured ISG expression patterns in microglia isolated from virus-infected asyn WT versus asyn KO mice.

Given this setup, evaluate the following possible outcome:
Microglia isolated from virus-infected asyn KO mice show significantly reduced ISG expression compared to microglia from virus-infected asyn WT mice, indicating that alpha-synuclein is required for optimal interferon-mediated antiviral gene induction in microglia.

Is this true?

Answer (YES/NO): NO